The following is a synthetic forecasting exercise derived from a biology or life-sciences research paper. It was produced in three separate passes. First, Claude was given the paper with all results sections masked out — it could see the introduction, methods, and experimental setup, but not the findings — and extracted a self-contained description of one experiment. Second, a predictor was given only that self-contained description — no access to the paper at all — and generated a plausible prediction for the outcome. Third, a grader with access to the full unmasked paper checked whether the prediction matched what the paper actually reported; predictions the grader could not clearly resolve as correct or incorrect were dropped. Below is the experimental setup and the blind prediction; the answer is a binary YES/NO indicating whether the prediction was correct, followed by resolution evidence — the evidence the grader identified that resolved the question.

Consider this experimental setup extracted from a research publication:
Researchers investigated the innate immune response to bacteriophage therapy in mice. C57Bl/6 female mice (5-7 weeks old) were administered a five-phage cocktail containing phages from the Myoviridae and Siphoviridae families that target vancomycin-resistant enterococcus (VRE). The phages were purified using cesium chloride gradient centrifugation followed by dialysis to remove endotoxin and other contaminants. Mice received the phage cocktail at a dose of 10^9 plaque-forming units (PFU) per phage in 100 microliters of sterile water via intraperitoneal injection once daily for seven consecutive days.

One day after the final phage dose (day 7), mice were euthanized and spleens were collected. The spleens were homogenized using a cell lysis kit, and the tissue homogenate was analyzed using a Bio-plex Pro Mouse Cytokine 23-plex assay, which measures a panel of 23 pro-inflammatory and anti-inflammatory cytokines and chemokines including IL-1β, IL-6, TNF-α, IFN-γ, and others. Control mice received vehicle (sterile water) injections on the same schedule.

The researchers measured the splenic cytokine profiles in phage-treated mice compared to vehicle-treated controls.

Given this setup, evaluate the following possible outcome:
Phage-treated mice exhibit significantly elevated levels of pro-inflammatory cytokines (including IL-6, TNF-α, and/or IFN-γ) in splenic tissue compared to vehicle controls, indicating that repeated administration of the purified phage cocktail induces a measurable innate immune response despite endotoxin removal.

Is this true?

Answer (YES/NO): NO